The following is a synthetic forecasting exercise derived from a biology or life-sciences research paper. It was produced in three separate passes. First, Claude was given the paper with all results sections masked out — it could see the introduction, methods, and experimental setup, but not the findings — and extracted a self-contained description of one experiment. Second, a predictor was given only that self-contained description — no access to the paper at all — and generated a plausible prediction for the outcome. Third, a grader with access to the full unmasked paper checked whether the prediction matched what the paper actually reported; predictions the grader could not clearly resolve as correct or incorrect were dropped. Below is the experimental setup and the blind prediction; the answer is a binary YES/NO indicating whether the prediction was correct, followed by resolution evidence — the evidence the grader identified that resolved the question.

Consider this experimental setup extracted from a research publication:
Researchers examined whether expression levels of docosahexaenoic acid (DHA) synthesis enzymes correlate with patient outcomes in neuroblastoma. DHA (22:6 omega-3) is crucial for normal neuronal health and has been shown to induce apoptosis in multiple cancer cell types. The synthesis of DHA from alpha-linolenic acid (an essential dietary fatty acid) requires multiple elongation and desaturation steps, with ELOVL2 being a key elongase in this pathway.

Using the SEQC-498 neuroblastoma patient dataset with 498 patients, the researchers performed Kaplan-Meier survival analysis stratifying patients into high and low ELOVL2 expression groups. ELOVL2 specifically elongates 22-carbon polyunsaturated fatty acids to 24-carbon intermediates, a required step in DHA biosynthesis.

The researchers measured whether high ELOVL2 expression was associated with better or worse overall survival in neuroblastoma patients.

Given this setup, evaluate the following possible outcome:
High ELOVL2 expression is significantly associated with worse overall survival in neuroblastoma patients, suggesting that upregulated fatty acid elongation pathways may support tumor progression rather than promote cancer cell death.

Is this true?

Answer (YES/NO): NO